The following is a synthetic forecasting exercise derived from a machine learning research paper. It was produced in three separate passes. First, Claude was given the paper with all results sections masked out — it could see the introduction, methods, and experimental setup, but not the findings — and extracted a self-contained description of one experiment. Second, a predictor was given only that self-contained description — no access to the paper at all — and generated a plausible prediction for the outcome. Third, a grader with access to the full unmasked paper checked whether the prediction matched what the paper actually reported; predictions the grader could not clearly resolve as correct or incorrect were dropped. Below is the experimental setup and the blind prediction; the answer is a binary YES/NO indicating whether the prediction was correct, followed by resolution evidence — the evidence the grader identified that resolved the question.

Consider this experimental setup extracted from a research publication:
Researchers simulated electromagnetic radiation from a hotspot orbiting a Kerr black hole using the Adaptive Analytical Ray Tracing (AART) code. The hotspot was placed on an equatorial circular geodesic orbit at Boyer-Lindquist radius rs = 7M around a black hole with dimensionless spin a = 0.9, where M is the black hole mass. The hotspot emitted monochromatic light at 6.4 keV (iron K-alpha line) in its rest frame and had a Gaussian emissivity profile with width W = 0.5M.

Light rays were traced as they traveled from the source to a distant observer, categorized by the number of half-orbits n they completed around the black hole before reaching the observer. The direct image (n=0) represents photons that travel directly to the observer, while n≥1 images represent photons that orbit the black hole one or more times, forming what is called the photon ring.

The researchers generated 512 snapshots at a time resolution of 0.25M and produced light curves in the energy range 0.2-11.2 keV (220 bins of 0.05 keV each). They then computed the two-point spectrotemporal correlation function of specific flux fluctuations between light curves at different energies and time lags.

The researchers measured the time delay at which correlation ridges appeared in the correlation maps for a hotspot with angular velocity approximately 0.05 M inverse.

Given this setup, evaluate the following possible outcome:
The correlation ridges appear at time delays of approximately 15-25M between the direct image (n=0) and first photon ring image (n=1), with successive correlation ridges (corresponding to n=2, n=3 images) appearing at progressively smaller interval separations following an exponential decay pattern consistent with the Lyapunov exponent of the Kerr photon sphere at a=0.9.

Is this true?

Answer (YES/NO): NO